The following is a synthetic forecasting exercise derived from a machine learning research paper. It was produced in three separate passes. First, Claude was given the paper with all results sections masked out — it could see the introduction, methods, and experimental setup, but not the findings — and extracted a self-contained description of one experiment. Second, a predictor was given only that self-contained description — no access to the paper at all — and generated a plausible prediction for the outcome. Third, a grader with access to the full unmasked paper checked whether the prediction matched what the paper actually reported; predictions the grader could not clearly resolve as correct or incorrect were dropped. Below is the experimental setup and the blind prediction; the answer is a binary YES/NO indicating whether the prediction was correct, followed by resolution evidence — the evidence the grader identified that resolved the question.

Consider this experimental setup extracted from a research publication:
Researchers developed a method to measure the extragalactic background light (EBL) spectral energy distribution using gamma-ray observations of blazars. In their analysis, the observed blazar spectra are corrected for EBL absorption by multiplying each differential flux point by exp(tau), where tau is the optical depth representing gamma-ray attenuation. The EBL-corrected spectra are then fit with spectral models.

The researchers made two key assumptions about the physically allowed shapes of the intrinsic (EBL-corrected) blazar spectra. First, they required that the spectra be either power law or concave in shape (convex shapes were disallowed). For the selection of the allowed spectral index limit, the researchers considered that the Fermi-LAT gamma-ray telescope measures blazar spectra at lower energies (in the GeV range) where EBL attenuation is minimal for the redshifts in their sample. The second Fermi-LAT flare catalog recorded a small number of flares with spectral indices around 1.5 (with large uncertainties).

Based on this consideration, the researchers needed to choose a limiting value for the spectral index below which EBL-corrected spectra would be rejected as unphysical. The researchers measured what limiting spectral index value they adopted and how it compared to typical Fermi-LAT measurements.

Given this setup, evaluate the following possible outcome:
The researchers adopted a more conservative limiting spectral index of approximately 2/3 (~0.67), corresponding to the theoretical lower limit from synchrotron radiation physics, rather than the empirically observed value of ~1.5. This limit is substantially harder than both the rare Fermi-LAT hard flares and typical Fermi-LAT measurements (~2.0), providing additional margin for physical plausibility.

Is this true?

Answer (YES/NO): NO